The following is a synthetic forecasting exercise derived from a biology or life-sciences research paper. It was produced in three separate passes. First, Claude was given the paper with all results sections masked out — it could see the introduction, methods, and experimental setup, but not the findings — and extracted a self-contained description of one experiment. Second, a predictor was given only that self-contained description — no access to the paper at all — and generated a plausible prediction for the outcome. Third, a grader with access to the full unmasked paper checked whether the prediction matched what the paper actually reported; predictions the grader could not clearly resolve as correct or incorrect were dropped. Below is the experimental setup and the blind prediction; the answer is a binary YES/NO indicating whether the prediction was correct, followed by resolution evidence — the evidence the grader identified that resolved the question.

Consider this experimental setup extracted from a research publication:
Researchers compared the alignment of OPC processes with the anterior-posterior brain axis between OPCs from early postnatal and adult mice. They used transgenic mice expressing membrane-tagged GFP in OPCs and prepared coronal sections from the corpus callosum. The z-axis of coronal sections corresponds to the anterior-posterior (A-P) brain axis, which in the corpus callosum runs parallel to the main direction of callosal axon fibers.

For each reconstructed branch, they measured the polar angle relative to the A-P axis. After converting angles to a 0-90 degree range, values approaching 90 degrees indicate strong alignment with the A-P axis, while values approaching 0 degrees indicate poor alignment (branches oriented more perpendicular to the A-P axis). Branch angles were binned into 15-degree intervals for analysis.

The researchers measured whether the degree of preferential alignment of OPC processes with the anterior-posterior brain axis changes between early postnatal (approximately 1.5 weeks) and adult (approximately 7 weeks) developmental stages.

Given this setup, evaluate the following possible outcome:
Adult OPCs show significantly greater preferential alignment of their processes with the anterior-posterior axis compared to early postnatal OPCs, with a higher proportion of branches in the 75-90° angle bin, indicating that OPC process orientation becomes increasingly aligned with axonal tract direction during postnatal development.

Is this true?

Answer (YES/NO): YES